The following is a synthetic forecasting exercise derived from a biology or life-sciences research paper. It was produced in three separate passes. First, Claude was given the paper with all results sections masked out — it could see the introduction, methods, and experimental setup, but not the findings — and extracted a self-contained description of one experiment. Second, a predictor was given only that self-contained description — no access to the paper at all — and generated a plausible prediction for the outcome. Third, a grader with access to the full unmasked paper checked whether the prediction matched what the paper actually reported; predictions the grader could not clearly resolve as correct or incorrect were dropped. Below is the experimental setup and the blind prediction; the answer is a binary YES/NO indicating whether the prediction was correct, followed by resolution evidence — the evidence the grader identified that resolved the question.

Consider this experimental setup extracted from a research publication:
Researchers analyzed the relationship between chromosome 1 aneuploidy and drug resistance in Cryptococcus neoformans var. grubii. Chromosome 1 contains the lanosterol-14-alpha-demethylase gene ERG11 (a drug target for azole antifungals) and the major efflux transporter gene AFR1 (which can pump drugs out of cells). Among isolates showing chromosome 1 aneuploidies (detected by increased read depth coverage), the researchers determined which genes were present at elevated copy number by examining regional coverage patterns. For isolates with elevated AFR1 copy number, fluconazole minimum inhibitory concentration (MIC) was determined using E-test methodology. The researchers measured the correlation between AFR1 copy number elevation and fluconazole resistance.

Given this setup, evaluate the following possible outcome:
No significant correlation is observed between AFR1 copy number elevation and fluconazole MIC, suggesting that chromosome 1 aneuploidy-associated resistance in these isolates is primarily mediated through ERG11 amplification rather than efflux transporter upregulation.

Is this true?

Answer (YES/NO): NO